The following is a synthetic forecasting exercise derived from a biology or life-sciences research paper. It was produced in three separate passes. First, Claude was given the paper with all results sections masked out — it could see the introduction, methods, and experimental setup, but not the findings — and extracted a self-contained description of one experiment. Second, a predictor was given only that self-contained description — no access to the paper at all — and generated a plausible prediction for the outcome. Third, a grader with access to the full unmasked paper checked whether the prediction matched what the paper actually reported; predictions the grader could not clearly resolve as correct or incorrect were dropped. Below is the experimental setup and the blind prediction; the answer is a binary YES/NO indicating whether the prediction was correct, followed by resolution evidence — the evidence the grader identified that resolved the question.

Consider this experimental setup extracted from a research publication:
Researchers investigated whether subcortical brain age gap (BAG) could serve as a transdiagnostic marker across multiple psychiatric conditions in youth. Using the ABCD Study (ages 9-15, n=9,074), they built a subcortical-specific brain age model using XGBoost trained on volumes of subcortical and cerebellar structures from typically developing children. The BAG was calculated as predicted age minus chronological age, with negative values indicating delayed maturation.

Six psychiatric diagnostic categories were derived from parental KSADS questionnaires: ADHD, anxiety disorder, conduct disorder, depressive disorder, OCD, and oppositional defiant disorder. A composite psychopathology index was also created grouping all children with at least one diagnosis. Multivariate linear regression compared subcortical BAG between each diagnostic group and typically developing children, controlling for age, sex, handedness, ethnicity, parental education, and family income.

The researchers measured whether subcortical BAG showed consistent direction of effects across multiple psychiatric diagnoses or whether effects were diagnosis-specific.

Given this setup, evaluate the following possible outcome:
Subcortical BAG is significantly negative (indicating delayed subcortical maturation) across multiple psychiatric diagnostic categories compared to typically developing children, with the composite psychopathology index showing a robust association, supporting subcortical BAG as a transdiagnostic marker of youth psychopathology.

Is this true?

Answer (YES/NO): NO